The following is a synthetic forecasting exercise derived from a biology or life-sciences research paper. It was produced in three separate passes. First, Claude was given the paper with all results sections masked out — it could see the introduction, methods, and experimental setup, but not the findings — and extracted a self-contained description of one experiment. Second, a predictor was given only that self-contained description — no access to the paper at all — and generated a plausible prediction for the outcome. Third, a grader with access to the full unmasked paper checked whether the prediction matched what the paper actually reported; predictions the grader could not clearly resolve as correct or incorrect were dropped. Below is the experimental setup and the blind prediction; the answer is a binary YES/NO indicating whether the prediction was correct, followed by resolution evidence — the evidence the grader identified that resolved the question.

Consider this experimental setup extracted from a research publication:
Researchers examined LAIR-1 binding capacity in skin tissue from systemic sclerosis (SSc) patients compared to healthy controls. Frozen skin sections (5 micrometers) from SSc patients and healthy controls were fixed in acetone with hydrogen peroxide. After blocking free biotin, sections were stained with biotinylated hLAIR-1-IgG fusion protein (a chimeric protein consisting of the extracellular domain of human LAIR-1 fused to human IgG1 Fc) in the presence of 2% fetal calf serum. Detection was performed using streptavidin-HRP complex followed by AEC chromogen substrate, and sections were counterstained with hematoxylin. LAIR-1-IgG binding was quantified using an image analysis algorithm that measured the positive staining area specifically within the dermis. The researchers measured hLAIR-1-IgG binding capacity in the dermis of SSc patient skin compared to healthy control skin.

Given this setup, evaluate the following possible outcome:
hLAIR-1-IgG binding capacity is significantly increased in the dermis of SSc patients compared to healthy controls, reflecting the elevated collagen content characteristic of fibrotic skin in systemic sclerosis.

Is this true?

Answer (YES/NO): NO